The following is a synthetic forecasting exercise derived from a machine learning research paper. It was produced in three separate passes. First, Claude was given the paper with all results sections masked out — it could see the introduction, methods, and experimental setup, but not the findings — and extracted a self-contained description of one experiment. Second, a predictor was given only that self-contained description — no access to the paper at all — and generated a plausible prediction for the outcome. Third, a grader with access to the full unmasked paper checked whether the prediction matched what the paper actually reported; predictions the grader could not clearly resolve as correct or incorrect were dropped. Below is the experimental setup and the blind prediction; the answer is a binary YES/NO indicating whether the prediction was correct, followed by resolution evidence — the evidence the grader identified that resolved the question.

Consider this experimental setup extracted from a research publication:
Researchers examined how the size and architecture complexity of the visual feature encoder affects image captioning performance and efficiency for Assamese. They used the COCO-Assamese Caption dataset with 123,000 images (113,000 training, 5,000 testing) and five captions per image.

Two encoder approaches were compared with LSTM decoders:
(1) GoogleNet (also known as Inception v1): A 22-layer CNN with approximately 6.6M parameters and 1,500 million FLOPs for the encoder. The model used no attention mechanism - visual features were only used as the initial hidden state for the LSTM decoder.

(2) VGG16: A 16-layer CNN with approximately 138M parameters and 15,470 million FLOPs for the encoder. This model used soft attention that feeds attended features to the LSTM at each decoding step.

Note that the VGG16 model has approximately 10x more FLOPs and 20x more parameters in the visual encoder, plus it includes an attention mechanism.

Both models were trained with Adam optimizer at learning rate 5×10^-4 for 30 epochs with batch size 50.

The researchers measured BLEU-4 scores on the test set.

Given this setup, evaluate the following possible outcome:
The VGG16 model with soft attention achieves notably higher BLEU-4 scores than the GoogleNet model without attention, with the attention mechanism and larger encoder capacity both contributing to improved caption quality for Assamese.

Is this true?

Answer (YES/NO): YES